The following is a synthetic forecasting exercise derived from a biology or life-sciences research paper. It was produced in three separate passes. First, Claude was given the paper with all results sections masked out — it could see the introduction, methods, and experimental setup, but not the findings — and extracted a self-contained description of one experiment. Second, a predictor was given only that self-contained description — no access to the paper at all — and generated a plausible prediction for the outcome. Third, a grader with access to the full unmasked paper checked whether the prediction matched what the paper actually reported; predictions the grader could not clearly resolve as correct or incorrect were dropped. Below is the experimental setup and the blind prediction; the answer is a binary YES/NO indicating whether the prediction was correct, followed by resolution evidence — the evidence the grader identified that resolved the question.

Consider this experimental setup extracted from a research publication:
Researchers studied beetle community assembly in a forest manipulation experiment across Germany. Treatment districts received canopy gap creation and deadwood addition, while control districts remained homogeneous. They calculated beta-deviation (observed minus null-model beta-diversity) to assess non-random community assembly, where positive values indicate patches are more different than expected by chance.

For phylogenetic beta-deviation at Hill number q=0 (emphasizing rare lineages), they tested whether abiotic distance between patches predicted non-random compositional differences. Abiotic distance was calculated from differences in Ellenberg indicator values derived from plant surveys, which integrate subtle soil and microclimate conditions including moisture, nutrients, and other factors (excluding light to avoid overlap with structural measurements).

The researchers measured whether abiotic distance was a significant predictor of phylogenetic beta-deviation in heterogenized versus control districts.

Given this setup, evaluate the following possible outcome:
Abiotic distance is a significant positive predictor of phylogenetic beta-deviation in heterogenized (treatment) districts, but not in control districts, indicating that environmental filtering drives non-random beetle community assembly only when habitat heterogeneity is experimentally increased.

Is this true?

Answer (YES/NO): YES